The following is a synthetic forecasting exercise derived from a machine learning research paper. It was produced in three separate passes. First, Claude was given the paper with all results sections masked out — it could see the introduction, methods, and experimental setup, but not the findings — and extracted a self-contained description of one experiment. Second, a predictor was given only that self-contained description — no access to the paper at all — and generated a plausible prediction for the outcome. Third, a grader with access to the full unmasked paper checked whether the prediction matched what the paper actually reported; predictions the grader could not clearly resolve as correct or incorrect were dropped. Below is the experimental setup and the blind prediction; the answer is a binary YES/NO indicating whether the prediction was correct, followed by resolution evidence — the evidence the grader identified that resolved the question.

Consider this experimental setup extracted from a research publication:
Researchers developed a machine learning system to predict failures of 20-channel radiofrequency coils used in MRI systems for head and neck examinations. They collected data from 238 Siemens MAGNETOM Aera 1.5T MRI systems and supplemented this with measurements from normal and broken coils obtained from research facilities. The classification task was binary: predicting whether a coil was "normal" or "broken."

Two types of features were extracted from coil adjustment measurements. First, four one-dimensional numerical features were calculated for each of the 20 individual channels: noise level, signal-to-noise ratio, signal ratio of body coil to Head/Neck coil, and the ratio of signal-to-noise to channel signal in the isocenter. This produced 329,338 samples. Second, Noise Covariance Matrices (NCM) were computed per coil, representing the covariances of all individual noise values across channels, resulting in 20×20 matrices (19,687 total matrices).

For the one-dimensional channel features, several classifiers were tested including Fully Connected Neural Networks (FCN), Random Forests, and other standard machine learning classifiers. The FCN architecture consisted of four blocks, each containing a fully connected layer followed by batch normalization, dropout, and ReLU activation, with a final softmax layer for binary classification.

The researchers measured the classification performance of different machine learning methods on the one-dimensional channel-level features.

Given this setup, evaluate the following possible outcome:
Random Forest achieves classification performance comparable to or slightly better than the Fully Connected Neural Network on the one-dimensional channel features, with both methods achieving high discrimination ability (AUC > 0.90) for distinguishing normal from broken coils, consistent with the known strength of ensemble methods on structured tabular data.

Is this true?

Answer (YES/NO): NO